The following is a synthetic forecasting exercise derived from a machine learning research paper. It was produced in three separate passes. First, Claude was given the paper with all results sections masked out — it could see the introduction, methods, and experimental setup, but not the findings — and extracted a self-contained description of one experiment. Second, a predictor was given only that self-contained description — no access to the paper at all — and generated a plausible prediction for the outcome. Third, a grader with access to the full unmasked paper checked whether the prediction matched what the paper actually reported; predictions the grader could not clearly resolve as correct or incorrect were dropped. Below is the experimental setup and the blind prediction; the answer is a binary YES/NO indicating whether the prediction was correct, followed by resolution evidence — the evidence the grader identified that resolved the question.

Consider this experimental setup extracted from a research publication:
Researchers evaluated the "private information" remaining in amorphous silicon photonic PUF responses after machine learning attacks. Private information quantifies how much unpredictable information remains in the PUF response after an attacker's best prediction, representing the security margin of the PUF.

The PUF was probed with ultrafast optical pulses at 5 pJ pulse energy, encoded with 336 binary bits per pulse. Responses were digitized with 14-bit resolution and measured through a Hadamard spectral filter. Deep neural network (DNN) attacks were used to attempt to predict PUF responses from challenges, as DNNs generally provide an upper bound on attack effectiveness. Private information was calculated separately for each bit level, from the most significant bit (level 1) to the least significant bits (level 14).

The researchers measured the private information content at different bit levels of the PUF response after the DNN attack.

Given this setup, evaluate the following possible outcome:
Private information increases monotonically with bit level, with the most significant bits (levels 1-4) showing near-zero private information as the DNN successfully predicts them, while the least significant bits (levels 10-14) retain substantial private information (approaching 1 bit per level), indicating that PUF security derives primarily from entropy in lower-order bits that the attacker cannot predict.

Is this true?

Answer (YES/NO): NO